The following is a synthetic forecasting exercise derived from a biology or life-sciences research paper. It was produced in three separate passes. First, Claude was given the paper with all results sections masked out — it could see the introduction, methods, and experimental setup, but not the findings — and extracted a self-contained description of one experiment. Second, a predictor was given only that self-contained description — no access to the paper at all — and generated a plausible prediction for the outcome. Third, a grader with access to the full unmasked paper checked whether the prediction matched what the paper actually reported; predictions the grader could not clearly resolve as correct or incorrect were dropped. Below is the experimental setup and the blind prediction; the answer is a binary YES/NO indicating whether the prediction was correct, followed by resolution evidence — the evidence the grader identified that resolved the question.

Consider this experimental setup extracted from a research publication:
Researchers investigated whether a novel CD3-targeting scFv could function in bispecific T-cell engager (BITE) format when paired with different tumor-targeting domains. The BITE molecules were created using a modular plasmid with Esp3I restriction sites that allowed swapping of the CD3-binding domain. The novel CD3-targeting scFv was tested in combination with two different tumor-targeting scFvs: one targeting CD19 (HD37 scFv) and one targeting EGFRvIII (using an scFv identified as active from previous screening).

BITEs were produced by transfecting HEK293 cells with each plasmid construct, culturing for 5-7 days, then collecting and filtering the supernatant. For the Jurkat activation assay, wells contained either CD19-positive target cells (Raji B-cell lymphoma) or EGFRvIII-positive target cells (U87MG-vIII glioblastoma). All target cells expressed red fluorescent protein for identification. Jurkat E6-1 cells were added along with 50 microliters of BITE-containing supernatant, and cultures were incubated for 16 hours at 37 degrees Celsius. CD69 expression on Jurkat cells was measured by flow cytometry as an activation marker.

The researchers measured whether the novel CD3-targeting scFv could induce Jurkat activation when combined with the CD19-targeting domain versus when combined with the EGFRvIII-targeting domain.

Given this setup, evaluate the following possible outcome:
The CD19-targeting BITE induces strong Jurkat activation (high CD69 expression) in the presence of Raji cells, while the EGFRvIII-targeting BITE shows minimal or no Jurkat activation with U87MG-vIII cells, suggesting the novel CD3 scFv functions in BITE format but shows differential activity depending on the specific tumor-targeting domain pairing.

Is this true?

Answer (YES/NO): NO